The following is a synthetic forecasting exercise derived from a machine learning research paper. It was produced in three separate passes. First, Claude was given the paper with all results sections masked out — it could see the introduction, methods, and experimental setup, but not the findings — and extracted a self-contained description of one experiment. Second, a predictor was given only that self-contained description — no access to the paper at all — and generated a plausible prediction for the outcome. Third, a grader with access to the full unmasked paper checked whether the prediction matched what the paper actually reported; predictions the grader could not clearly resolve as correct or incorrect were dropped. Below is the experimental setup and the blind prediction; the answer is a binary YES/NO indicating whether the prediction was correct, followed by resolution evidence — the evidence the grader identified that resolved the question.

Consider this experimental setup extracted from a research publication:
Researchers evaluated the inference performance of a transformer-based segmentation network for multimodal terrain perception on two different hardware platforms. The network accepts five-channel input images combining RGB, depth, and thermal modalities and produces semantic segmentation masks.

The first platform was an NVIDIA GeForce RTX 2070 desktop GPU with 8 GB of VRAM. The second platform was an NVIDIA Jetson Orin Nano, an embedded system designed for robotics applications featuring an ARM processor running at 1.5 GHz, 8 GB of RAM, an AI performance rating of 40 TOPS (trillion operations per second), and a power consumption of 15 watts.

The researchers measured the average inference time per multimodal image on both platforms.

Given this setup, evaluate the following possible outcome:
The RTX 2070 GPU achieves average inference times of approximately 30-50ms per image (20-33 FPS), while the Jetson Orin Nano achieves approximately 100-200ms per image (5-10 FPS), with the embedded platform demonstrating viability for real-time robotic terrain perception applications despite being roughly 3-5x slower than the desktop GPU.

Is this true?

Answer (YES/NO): NO